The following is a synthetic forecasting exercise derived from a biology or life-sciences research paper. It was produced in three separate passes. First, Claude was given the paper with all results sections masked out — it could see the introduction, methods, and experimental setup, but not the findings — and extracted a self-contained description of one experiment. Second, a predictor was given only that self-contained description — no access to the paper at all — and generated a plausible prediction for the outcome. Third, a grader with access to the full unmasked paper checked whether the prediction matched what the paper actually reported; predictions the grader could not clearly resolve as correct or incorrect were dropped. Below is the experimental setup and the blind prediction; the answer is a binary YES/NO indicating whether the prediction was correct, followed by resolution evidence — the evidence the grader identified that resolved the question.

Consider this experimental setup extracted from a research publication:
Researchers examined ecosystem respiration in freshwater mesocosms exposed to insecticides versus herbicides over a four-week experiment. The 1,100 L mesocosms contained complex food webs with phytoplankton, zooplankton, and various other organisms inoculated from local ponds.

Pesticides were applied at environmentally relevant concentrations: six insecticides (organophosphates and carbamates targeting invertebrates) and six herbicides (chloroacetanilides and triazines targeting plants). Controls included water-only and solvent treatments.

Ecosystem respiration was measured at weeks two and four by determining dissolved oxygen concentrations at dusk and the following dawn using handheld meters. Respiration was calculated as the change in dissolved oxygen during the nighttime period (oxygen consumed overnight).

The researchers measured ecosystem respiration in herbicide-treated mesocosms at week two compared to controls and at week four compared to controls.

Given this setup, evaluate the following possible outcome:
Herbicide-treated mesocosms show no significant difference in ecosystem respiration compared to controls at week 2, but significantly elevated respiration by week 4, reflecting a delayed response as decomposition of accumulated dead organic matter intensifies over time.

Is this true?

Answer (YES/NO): NO